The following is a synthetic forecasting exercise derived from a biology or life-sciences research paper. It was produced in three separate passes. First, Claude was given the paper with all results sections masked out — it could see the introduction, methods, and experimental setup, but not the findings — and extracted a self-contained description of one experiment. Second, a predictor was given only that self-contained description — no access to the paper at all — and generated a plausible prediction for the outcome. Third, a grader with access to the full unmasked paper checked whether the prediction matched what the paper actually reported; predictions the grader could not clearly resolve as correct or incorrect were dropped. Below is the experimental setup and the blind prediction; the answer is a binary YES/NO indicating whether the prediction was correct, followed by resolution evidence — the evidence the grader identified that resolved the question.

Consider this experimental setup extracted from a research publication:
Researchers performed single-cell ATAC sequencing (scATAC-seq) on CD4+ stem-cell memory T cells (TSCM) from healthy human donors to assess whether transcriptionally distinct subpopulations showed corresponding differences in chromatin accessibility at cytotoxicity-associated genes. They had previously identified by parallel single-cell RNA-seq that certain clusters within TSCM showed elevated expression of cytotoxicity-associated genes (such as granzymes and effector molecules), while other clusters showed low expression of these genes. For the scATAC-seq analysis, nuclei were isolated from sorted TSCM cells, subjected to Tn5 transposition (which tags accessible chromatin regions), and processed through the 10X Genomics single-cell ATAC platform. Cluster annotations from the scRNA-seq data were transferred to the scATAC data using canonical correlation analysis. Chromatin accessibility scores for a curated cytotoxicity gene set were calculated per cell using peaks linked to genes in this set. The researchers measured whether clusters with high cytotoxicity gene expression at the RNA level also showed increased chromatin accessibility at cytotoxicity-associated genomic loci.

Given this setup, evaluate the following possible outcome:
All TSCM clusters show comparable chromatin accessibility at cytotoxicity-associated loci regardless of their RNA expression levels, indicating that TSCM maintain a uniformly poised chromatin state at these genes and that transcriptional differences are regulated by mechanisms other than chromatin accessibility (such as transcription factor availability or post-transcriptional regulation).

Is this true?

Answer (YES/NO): NO